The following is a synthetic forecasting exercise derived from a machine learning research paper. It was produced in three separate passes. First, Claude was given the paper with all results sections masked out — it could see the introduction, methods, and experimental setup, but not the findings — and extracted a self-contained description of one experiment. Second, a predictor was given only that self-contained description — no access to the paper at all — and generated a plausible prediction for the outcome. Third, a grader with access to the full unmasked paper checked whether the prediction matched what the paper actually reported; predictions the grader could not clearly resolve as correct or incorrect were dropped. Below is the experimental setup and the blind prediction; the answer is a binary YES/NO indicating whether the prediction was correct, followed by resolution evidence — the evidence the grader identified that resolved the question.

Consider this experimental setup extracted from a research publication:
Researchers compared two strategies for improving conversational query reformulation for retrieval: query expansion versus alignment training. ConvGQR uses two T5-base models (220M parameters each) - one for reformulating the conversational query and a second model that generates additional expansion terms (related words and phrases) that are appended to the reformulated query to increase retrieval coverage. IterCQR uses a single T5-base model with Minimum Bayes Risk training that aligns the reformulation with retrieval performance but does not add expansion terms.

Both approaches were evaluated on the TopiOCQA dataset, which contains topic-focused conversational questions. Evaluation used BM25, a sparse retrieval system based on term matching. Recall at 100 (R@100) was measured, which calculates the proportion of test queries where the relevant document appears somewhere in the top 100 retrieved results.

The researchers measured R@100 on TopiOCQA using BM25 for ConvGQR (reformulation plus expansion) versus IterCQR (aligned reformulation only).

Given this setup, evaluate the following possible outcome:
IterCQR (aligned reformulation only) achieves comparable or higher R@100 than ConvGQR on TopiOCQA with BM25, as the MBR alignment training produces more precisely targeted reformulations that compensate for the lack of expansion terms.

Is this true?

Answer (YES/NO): YES